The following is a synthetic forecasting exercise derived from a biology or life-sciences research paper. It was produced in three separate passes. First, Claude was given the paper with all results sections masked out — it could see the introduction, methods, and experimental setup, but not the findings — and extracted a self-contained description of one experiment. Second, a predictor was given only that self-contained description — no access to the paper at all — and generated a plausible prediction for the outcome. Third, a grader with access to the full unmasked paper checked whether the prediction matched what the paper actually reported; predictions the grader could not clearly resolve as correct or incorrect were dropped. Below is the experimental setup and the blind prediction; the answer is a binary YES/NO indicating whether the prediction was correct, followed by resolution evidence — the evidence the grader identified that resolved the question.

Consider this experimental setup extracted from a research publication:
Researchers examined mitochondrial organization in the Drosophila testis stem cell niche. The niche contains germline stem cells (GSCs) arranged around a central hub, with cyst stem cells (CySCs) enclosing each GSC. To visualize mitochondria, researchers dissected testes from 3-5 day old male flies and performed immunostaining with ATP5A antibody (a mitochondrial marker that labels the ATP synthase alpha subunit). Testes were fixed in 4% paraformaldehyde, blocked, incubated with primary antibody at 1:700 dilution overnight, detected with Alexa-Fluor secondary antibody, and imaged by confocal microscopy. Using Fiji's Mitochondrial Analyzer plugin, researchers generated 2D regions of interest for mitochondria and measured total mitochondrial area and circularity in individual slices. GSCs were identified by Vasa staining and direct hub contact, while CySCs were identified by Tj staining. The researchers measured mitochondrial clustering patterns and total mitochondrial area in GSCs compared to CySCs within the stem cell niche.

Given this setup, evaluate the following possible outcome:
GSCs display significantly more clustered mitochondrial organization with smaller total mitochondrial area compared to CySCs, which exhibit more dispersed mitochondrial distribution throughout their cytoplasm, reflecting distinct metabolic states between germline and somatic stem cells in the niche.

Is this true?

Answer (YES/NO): NO